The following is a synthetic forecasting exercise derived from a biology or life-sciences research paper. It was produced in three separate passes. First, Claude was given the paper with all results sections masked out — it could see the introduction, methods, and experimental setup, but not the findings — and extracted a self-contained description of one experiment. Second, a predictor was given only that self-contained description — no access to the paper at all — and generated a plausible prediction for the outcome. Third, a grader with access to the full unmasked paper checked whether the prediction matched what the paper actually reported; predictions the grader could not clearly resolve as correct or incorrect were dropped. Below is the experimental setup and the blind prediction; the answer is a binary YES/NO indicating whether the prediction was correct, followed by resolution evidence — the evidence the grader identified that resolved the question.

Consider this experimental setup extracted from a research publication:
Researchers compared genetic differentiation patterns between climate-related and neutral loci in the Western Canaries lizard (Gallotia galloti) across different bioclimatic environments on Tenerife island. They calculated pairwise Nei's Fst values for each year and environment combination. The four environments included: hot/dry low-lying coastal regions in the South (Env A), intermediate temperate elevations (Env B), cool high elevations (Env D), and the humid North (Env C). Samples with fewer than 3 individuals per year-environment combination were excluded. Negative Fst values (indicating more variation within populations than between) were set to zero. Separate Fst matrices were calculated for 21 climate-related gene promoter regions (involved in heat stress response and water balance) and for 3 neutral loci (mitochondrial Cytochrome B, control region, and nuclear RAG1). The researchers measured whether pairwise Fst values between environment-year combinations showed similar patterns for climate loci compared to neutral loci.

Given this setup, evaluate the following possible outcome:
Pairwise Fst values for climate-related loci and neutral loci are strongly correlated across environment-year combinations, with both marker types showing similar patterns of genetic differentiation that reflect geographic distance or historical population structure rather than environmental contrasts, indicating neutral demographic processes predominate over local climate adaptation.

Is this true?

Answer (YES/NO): NO